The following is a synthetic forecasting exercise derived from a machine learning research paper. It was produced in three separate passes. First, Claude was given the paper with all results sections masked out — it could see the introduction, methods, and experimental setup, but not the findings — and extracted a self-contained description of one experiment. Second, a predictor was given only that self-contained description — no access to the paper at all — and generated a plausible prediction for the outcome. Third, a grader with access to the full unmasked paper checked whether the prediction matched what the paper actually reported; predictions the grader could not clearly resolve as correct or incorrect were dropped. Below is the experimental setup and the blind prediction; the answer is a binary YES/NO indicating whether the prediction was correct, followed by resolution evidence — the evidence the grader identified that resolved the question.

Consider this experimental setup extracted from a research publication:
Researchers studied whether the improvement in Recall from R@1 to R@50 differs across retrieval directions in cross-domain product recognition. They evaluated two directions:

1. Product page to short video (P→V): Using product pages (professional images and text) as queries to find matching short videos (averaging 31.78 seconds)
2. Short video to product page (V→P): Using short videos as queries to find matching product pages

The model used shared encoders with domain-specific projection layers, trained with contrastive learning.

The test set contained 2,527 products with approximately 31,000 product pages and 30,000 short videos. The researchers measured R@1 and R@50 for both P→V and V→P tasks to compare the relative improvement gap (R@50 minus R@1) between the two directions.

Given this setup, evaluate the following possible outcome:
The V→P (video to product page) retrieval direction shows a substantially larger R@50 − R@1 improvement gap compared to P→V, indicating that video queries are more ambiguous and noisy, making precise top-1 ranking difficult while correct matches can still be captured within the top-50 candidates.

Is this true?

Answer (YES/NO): YES